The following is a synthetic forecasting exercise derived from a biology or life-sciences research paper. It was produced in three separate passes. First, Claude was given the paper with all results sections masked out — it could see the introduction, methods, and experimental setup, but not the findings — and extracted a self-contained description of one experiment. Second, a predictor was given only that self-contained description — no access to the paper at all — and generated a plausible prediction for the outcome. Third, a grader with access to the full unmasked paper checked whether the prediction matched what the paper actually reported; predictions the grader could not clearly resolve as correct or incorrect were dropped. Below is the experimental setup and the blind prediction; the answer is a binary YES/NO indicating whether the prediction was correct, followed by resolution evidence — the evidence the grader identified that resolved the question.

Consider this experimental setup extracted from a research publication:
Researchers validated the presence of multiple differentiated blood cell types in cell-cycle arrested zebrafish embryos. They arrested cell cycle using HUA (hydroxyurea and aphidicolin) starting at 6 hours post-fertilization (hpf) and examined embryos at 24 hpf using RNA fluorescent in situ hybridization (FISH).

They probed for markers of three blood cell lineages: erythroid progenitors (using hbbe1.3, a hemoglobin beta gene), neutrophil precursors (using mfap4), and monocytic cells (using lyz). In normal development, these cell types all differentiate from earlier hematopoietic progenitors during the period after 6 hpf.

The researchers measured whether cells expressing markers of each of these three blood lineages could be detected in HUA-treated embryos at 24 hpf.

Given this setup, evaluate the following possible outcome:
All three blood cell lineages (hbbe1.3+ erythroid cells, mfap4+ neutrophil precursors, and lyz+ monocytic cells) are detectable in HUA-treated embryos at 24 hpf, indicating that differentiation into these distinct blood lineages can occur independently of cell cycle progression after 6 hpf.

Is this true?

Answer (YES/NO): YES